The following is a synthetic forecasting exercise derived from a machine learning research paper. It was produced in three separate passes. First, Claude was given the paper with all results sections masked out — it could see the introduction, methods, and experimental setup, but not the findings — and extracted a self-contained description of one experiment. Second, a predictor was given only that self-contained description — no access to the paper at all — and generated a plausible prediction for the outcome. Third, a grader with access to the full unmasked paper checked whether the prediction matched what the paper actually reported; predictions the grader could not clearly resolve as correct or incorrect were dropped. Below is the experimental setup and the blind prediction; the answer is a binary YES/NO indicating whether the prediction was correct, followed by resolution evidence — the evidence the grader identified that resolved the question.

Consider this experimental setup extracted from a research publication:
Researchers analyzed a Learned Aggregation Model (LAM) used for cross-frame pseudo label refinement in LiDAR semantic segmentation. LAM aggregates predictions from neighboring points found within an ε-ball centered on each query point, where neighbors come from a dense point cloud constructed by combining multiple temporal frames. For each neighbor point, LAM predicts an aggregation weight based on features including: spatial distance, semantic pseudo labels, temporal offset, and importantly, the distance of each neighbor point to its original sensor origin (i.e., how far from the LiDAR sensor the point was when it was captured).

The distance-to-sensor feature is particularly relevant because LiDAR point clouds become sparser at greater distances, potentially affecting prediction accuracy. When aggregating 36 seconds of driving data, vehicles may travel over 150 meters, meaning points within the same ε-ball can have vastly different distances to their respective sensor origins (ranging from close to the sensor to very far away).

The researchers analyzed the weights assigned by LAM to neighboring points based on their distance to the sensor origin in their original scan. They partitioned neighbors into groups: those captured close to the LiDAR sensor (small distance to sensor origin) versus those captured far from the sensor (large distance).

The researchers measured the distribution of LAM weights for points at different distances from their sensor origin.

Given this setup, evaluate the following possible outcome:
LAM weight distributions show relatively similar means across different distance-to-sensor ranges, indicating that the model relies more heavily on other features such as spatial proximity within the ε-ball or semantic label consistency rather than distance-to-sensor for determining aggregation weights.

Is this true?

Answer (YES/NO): NO